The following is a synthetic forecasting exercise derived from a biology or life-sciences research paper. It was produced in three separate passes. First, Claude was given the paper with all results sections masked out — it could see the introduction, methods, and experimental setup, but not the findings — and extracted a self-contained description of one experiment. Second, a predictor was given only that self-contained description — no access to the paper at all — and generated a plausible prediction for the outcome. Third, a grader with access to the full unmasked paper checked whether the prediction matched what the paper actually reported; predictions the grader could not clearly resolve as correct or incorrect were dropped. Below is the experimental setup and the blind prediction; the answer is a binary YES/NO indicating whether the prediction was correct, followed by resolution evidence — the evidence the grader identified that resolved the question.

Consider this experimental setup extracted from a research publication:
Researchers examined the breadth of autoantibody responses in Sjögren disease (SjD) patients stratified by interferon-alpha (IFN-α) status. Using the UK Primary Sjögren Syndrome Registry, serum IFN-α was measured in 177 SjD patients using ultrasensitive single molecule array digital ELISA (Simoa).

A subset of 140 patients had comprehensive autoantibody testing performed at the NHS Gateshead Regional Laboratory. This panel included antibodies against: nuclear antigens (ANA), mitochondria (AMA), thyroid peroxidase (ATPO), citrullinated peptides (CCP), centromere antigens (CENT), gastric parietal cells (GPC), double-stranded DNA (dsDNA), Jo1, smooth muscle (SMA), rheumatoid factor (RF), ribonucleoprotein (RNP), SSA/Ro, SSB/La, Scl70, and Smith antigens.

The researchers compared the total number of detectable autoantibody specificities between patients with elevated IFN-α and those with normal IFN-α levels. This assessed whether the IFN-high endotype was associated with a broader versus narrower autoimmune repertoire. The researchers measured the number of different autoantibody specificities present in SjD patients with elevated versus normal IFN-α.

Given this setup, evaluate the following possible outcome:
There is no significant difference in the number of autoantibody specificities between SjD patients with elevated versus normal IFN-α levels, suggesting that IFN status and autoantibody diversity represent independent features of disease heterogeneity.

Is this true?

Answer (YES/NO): NO